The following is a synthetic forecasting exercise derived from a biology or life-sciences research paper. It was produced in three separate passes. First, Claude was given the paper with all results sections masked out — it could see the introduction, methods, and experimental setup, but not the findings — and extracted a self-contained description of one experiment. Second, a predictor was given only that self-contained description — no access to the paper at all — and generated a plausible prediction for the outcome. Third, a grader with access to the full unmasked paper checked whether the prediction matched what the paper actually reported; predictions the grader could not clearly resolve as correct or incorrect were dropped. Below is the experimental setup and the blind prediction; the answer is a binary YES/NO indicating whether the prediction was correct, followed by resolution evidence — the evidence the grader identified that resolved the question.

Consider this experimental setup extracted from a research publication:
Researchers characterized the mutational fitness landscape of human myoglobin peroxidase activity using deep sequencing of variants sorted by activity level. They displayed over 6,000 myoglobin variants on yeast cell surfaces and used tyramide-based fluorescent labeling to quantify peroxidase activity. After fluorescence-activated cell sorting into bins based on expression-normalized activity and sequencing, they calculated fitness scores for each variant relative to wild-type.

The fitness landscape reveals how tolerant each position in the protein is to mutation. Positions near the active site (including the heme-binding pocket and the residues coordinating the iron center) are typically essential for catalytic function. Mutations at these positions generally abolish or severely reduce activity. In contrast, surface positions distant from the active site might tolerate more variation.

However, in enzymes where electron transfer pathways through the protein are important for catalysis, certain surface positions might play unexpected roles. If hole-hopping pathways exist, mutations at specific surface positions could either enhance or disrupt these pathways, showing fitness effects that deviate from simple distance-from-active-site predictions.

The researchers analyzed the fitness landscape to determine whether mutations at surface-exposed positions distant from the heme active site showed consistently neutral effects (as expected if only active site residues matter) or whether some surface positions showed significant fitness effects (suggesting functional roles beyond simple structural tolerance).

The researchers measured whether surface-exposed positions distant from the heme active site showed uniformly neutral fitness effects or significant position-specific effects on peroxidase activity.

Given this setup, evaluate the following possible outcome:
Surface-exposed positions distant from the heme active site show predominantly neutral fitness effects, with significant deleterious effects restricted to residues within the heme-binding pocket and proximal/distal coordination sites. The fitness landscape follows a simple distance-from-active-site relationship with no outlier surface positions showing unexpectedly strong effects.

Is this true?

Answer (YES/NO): NO